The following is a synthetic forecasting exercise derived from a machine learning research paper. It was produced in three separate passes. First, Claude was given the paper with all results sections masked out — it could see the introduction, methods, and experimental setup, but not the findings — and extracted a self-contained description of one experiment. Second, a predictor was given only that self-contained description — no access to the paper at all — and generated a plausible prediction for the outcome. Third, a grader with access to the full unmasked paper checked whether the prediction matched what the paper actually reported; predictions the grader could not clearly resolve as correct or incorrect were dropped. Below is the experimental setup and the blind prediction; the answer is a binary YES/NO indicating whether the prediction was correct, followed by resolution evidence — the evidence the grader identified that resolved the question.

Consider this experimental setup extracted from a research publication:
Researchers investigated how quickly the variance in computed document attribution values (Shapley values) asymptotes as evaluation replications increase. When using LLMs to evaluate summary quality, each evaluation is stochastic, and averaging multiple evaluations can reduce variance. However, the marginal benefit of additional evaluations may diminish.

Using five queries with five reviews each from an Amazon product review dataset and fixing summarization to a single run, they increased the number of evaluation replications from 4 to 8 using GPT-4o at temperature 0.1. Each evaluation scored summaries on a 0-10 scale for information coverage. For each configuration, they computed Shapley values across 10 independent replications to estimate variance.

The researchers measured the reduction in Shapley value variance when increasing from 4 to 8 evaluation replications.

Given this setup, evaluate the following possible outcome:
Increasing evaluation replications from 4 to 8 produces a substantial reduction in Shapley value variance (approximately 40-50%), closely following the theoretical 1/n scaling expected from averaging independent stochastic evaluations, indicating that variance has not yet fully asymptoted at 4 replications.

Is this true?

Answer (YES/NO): NO